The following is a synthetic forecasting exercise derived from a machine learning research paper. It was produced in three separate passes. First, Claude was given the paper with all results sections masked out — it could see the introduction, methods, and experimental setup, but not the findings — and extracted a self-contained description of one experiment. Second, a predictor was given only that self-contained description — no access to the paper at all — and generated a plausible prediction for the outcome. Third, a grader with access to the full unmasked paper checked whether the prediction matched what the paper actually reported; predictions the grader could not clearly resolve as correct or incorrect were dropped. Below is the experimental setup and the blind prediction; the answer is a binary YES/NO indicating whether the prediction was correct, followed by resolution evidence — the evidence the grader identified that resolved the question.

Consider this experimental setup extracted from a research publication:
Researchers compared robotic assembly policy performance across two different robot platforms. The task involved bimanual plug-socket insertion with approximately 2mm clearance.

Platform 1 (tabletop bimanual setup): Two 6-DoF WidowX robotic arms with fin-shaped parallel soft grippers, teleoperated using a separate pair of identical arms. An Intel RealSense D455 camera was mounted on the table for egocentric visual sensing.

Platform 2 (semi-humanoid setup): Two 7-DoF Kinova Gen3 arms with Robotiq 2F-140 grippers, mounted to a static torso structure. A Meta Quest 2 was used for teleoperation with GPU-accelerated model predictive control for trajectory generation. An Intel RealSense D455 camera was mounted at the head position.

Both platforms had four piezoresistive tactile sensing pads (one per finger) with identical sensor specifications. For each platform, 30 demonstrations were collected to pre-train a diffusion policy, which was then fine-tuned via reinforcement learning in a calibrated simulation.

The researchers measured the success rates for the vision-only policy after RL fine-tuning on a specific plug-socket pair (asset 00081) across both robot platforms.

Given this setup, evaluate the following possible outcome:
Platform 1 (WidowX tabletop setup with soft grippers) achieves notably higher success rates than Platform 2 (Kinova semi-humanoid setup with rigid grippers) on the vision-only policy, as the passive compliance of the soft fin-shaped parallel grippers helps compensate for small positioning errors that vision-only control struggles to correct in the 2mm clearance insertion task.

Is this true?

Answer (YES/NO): YES